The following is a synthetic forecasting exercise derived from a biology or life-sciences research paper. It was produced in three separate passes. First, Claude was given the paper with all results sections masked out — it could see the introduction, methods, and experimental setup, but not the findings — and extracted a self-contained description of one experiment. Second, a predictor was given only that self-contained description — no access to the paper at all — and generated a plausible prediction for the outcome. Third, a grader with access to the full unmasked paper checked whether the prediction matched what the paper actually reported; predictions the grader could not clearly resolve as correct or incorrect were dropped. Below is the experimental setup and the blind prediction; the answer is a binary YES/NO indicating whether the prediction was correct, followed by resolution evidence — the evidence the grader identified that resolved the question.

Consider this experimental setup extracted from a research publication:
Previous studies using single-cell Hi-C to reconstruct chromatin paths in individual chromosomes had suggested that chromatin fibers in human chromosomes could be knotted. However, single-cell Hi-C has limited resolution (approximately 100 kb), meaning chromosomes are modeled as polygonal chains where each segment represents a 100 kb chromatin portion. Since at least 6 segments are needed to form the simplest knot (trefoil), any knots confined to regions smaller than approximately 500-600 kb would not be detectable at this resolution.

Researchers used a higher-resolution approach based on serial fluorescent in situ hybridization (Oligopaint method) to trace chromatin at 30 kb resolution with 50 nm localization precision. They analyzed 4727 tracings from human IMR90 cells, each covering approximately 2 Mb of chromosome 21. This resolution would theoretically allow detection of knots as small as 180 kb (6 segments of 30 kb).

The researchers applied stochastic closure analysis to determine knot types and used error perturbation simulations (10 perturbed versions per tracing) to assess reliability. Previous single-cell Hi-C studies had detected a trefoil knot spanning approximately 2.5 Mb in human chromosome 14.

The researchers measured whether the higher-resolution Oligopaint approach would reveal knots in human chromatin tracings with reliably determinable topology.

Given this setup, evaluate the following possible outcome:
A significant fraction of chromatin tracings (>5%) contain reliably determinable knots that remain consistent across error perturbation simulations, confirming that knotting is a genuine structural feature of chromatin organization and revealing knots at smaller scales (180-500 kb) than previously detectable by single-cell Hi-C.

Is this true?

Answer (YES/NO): NO